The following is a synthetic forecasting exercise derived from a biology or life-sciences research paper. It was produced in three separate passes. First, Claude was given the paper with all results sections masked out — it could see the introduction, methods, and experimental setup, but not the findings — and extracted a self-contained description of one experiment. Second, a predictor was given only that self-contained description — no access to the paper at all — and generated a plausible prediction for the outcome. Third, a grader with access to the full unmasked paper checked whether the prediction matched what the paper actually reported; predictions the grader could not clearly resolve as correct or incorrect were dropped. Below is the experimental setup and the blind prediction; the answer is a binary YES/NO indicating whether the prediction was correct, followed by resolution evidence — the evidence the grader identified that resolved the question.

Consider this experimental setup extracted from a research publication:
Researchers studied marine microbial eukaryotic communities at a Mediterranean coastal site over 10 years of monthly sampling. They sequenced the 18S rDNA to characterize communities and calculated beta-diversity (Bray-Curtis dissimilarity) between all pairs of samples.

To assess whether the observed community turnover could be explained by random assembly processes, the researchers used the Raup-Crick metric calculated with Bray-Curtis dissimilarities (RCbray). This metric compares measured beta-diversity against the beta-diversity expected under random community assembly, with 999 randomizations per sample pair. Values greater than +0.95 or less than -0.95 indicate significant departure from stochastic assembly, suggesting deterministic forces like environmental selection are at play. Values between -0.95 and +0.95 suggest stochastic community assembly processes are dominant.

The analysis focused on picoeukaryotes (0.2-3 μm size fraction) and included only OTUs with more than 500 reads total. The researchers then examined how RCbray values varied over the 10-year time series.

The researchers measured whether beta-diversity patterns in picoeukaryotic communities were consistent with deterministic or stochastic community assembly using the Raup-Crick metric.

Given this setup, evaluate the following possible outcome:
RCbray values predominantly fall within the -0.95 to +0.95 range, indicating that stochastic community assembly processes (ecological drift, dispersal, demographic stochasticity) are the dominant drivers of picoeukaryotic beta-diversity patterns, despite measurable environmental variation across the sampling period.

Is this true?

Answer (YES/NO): NO